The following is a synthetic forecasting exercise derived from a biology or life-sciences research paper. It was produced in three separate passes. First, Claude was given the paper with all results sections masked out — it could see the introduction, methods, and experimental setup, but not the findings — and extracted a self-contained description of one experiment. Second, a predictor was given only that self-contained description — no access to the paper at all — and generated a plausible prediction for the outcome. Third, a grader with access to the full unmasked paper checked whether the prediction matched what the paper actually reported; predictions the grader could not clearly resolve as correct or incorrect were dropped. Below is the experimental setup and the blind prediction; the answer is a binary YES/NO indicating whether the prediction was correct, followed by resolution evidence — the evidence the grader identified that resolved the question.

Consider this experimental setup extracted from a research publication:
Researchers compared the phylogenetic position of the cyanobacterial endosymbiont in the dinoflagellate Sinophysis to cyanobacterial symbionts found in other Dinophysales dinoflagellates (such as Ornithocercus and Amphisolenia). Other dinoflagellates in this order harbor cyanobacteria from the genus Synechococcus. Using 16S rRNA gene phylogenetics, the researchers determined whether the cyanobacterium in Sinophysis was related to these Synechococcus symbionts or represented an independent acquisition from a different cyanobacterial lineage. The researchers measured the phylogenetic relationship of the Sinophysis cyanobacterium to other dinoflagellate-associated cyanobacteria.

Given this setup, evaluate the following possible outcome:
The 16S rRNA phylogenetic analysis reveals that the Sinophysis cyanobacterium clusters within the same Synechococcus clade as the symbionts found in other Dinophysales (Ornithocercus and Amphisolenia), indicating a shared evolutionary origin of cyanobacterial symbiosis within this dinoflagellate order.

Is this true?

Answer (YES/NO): NO